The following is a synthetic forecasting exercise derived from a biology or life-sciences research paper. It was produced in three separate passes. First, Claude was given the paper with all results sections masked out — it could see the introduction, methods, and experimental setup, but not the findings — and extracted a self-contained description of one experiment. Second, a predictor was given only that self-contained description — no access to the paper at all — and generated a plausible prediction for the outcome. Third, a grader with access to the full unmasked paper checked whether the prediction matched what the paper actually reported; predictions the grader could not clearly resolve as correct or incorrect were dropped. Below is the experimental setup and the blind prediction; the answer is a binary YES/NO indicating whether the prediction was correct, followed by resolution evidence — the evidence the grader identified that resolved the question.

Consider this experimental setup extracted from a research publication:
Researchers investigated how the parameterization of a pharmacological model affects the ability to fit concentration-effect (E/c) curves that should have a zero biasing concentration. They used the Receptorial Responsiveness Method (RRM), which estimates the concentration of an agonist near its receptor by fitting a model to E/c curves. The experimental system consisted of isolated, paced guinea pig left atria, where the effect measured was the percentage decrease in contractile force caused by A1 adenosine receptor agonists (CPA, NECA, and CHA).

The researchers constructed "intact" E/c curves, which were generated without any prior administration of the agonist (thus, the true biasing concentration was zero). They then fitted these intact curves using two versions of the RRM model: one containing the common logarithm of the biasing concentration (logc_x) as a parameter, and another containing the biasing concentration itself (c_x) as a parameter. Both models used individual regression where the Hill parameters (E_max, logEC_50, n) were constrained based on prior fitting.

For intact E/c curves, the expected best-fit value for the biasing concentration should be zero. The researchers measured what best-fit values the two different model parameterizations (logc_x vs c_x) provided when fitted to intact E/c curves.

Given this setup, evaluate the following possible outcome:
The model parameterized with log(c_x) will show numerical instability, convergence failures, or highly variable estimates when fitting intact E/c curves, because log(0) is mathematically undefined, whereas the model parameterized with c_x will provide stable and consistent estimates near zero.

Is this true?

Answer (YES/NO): NO